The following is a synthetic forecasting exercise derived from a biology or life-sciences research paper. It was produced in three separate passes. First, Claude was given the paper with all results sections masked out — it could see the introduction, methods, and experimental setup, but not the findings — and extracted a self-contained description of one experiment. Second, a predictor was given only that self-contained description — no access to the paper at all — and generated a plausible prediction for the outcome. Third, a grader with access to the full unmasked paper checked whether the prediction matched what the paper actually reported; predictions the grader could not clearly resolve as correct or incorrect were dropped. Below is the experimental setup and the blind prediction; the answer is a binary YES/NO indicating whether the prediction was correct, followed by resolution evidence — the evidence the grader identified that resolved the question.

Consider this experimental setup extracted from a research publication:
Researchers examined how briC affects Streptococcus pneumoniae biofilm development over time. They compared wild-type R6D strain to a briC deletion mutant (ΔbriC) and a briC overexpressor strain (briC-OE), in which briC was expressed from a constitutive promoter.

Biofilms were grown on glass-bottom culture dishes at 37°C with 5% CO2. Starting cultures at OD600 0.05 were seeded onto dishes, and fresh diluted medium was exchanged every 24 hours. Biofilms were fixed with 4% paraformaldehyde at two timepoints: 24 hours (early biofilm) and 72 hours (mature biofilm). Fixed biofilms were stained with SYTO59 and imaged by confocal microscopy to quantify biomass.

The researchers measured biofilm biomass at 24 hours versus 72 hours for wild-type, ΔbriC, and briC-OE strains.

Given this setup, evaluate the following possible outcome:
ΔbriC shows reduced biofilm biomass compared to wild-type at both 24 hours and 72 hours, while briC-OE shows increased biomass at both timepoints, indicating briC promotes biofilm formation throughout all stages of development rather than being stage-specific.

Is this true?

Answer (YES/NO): NO